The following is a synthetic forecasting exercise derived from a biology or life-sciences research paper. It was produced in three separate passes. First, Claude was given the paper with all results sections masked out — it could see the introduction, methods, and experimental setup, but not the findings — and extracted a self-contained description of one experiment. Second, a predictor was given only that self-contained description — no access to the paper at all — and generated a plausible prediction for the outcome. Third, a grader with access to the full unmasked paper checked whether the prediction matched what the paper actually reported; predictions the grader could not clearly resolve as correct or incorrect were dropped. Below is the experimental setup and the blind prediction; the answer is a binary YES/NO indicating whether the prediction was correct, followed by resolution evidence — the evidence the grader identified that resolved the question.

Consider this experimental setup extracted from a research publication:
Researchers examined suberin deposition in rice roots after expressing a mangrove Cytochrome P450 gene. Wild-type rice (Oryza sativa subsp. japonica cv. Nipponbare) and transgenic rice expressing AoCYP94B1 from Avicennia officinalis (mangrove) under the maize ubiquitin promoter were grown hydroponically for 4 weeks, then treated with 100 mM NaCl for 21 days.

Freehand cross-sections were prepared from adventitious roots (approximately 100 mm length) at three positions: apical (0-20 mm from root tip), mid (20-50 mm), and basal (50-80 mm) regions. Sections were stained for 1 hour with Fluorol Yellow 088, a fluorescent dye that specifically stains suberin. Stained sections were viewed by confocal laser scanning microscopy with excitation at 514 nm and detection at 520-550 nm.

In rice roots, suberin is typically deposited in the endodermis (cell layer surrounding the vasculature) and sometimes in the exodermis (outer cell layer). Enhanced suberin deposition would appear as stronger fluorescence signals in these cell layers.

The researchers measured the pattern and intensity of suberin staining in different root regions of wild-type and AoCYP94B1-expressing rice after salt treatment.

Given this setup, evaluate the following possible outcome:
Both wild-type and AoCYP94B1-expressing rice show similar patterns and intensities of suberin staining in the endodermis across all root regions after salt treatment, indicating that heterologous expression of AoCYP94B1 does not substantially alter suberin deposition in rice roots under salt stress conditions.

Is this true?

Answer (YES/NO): NO